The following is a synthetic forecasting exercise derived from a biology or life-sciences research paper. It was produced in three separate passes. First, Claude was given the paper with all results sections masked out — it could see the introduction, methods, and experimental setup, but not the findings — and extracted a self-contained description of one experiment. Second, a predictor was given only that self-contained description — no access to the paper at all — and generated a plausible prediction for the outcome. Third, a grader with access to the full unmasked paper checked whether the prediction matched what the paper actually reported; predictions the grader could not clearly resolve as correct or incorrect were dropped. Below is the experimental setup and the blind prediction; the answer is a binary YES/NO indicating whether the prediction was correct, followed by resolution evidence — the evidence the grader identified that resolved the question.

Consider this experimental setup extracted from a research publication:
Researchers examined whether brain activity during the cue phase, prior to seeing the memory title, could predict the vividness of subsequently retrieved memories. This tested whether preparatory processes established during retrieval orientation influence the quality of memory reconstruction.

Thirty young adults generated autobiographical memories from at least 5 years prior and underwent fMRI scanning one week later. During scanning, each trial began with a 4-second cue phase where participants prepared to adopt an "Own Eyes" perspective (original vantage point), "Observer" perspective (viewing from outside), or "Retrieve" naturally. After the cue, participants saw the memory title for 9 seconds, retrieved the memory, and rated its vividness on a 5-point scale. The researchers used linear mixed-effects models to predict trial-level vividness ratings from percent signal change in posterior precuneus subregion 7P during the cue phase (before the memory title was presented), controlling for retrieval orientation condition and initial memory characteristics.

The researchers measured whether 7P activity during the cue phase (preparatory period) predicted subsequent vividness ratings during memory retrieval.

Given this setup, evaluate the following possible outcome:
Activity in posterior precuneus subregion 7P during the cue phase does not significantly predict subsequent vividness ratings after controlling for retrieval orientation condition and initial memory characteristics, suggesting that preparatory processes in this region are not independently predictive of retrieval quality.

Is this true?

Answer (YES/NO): YES